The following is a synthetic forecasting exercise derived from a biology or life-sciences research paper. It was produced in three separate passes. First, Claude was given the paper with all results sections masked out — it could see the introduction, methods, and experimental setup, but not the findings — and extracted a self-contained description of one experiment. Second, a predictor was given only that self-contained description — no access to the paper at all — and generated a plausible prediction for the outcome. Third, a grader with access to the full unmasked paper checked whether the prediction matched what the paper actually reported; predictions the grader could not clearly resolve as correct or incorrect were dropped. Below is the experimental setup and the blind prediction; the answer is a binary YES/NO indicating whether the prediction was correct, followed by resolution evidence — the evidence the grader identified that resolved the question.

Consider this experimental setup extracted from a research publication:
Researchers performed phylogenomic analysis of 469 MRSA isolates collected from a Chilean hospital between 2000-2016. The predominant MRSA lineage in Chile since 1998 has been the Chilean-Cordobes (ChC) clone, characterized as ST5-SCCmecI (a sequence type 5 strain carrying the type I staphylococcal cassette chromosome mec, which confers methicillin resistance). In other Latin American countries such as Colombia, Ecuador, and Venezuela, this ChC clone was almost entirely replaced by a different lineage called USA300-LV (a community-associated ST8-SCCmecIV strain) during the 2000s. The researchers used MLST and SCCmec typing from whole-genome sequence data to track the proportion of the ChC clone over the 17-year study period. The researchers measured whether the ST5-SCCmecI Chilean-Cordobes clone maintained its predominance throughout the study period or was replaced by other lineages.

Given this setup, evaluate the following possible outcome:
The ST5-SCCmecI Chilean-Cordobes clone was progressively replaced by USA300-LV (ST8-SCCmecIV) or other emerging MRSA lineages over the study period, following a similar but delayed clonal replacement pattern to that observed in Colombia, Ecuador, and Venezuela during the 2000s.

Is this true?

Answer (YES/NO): NO